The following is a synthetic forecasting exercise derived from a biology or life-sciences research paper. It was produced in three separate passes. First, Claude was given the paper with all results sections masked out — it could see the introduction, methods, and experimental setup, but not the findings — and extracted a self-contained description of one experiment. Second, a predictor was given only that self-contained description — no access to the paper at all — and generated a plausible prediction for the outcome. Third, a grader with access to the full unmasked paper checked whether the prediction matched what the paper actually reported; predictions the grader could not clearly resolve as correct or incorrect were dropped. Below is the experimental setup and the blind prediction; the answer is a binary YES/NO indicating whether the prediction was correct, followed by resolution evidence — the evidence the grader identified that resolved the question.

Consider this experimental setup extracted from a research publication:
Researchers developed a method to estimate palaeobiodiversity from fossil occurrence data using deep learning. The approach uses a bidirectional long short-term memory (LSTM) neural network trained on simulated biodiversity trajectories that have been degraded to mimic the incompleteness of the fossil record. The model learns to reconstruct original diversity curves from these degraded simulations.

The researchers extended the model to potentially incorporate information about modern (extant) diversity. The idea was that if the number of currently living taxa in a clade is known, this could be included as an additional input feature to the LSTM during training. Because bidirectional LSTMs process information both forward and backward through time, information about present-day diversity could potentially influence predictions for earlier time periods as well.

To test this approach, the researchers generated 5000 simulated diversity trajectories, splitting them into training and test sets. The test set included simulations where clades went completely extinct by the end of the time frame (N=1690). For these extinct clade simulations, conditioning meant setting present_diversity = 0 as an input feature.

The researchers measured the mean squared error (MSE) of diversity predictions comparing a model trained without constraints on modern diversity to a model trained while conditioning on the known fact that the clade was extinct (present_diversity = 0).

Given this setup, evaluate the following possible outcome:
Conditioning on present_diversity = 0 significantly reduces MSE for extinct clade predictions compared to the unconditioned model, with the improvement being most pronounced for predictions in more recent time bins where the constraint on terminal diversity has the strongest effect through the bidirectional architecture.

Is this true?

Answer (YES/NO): NO